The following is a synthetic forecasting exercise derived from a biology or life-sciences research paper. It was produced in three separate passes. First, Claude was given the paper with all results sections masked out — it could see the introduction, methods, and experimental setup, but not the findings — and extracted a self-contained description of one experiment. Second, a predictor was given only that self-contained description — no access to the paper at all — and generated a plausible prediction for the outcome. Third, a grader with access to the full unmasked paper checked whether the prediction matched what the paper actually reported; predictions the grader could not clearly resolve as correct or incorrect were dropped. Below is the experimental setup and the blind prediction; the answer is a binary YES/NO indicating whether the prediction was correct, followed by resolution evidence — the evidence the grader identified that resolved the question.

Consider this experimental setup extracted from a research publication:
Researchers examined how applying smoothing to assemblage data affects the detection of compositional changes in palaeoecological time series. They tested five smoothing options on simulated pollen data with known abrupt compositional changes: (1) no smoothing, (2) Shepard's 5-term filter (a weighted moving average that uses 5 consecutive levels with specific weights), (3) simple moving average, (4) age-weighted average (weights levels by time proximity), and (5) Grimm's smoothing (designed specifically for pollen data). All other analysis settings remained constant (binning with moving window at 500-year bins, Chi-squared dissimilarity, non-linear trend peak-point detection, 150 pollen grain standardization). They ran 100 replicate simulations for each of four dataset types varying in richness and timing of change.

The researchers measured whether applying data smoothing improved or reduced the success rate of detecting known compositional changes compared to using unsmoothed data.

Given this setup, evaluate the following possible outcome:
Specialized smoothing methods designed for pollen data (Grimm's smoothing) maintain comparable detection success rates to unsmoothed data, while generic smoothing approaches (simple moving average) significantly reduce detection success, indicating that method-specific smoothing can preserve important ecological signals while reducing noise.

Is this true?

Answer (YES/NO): NO